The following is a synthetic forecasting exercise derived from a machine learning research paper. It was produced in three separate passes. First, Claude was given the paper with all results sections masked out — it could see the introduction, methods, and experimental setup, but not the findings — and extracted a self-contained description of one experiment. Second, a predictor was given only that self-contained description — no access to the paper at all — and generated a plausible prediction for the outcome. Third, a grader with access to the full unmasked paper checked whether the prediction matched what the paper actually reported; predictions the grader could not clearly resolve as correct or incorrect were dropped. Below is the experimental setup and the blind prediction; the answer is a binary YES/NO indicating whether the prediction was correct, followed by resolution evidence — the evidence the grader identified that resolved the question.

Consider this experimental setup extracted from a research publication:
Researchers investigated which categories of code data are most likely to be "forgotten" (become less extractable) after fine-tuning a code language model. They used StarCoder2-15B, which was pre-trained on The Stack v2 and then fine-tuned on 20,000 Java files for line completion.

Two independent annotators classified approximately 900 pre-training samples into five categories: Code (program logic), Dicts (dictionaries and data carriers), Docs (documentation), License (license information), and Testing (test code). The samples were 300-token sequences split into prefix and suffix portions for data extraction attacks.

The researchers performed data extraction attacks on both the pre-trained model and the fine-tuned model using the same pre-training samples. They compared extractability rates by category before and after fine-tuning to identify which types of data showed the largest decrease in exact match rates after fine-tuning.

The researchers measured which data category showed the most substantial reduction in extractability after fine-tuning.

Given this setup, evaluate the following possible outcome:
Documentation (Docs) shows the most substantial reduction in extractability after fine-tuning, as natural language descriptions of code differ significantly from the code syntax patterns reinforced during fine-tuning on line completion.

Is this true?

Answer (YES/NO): NO